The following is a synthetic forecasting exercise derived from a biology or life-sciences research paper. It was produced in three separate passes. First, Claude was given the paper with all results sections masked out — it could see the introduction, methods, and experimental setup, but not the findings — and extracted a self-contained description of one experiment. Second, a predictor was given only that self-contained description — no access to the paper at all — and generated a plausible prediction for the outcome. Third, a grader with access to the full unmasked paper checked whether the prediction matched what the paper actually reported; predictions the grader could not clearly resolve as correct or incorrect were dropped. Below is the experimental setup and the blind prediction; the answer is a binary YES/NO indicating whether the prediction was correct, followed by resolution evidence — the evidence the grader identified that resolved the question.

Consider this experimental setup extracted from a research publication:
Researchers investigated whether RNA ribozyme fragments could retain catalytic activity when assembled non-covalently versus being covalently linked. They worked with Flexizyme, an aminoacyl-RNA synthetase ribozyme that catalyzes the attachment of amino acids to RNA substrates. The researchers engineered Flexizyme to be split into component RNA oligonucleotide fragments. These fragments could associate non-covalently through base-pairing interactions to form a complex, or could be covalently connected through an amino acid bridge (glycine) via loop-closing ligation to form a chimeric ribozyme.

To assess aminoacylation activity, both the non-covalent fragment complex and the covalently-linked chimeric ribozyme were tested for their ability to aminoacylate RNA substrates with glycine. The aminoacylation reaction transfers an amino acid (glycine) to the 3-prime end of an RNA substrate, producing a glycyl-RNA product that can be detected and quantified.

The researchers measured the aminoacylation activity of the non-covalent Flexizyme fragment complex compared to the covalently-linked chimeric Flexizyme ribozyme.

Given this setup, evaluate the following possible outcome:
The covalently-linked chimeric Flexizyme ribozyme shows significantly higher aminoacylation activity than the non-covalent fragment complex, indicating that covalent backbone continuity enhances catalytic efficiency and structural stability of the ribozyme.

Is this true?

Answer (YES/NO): YES